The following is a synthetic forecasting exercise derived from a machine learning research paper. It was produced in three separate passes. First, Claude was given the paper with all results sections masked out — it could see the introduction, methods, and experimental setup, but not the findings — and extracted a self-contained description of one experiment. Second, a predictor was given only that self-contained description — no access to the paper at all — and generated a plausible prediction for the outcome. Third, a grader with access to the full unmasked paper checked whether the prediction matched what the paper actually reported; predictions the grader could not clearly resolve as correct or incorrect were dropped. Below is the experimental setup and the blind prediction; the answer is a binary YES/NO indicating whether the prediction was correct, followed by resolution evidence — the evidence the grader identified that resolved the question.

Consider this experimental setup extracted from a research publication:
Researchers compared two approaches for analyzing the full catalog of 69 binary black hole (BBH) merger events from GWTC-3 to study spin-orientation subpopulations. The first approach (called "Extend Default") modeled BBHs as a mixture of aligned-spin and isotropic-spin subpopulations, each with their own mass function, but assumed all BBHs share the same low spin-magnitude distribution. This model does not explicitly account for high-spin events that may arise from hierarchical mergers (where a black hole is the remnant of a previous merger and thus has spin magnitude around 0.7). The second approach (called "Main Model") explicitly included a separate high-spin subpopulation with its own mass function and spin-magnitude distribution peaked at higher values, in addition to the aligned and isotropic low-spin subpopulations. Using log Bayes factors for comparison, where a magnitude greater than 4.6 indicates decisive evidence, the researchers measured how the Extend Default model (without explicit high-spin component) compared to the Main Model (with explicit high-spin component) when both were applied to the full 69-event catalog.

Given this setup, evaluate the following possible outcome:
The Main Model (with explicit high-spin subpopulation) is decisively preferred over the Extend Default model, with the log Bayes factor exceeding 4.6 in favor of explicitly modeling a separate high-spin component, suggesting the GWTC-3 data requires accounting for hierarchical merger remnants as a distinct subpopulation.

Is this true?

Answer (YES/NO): YES